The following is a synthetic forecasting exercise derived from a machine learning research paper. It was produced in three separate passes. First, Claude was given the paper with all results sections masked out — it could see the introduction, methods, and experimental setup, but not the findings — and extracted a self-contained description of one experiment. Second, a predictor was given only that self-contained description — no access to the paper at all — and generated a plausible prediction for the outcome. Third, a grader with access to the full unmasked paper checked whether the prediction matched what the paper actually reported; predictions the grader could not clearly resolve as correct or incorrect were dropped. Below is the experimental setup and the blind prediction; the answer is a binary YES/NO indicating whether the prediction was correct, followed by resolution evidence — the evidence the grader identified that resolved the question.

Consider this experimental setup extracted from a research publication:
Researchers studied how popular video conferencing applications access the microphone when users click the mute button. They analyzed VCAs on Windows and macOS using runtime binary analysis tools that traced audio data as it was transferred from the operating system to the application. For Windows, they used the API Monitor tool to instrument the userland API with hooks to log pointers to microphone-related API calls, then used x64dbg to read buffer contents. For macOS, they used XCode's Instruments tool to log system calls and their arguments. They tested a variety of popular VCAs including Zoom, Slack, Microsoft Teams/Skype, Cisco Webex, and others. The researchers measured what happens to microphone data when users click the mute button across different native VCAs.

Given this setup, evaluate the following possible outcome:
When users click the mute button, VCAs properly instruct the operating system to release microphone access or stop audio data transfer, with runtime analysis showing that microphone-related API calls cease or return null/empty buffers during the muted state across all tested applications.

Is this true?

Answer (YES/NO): NO